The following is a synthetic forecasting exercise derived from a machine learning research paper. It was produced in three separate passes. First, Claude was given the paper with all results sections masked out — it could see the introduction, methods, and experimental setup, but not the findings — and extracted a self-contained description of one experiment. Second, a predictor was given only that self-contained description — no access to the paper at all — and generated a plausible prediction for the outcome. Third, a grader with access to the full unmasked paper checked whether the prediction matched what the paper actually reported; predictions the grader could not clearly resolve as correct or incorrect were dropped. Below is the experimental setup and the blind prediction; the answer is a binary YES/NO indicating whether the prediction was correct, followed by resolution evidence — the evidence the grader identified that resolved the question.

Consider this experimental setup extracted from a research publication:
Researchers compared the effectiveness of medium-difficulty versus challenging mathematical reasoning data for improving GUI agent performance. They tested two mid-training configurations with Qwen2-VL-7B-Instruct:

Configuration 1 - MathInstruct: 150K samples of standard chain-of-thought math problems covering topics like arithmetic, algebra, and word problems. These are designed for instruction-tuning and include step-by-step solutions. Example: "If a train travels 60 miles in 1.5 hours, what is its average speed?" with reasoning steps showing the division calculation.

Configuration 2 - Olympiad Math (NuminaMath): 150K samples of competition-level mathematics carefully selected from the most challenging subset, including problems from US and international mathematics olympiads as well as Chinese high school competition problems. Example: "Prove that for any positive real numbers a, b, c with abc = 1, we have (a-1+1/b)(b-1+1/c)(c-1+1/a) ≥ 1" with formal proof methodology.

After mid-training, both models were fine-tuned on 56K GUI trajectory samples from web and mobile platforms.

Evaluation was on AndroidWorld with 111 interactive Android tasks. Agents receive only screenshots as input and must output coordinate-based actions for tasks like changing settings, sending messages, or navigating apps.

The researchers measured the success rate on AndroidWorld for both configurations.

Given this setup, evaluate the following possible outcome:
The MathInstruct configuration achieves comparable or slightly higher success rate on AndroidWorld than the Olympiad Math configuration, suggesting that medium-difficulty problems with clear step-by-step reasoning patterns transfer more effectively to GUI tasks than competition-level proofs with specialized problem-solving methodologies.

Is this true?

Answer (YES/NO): YES